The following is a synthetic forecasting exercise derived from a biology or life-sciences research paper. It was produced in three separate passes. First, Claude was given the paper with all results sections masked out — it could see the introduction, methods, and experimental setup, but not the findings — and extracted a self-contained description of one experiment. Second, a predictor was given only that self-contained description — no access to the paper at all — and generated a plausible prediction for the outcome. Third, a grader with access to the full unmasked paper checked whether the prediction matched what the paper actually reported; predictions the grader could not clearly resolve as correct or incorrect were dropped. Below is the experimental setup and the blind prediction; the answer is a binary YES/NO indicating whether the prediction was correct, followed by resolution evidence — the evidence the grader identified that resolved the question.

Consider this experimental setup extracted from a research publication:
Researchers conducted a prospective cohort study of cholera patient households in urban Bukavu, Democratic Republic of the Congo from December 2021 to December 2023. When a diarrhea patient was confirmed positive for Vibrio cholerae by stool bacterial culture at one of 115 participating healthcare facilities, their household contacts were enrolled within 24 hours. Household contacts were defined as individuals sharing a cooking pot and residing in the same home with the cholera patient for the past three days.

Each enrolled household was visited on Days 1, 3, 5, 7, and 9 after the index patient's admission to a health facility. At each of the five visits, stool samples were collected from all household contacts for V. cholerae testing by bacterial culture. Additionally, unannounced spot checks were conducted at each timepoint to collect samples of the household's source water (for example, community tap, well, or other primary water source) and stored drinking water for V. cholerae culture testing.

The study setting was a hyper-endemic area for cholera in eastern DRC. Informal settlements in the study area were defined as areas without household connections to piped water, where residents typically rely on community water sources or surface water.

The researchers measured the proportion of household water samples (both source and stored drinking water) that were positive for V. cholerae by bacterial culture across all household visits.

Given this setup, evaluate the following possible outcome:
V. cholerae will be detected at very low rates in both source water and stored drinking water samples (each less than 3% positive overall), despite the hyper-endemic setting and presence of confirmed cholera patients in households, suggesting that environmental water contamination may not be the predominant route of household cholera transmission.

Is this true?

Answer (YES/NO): NO